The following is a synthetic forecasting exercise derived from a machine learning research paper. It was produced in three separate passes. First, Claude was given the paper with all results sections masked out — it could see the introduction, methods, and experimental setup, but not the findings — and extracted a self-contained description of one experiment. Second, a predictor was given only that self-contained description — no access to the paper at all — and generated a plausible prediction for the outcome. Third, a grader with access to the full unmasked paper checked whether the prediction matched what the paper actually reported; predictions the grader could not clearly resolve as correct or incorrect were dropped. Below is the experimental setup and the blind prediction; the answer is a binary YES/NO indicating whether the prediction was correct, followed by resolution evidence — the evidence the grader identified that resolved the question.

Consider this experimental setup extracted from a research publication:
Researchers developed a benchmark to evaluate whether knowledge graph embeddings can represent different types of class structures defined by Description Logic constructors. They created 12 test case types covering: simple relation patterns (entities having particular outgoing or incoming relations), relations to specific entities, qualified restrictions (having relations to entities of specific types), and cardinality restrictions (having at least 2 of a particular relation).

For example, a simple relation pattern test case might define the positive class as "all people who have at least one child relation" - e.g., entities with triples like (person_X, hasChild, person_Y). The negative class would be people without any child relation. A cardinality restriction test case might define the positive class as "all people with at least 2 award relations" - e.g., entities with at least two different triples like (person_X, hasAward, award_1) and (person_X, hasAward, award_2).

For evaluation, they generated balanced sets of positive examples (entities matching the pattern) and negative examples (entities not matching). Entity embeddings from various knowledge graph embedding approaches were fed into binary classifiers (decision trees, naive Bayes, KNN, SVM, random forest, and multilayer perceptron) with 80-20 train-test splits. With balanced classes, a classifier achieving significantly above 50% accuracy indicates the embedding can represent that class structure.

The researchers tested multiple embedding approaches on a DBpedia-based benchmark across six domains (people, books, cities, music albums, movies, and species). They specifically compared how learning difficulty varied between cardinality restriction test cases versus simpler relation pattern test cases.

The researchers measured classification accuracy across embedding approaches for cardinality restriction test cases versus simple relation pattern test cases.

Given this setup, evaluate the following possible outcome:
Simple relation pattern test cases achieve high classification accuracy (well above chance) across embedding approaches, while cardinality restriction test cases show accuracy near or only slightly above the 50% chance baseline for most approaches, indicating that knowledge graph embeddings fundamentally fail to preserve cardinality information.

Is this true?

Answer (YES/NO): NO